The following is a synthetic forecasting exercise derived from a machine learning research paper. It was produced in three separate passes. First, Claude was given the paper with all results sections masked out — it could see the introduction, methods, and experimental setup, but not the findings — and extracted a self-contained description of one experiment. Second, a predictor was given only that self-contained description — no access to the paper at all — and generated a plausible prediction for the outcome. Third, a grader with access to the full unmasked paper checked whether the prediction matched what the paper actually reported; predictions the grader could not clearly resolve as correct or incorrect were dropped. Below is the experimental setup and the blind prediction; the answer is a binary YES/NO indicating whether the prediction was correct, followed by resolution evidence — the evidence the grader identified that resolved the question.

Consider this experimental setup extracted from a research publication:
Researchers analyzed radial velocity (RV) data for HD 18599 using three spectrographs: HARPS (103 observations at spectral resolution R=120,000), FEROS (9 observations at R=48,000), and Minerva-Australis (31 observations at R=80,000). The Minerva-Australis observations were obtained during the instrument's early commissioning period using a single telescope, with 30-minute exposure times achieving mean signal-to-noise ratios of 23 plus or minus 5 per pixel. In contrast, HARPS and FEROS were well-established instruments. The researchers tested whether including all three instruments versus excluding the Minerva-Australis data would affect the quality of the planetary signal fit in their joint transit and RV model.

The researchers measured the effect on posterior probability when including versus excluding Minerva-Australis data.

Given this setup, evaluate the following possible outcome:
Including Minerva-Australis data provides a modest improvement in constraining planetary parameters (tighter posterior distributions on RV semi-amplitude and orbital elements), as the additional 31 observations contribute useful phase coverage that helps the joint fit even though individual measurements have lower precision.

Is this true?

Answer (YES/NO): NO